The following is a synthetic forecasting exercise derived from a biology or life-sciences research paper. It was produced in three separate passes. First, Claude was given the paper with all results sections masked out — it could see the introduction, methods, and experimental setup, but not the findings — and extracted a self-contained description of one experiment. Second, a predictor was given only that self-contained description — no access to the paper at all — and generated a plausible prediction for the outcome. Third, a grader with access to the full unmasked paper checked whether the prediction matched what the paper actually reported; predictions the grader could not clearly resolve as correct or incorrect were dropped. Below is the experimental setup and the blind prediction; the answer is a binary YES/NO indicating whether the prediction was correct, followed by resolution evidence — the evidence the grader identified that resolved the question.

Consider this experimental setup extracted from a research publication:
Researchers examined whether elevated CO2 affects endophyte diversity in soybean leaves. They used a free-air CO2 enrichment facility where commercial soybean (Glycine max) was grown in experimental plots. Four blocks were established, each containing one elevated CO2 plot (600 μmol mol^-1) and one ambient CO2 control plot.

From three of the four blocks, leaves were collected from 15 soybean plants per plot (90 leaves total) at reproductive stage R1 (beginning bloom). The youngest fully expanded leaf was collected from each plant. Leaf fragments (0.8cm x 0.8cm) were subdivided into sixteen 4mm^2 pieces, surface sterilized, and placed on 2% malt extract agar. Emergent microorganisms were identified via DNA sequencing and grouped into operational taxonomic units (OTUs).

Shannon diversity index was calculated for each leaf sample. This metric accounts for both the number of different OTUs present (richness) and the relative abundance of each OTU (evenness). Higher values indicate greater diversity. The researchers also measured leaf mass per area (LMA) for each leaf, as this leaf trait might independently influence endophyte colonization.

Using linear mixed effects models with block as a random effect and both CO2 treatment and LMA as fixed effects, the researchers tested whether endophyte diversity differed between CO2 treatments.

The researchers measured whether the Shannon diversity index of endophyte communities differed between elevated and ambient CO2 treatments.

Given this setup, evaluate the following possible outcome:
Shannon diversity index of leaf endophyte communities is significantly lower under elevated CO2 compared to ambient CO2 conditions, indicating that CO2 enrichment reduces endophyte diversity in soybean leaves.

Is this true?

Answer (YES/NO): NO